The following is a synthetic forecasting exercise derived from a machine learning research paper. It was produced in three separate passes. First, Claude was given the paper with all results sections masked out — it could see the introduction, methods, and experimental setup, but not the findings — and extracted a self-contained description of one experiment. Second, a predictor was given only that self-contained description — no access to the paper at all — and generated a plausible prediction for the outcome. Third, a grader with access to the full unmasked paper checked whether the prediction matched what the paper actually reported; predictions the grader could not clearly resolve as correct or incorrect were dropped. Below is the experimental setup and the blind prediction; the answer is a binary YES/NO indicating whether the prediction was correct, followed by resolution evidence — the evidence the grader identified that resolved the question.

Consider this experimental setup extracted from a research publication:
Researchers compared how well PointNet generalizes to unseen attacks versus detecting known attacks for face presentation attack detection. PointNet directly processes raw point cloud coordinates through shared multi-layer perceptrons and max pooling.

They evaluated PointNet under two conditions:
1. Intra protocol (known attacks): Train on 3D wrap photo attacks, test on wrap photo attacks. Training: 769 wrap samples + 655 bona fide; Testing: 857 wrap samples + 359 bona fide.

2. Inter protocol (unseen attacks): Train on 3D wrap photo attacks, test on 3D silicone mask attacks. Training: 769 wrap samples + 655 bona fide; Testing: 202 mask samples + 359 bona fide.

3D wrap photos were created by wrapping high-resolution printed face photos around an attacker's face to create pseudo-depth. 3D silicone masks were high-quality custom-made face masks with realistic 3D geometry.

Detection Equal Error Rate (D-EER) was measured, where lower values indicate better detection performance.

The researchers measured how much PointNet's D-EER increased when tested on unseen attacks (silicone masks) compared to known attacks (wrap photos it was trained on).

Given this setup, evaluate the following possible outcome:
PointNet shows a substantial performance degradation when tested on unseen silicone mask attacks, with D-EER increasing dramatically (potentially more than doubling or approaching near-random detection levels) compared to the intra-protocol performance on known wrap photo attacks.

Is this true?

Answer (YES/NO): YES